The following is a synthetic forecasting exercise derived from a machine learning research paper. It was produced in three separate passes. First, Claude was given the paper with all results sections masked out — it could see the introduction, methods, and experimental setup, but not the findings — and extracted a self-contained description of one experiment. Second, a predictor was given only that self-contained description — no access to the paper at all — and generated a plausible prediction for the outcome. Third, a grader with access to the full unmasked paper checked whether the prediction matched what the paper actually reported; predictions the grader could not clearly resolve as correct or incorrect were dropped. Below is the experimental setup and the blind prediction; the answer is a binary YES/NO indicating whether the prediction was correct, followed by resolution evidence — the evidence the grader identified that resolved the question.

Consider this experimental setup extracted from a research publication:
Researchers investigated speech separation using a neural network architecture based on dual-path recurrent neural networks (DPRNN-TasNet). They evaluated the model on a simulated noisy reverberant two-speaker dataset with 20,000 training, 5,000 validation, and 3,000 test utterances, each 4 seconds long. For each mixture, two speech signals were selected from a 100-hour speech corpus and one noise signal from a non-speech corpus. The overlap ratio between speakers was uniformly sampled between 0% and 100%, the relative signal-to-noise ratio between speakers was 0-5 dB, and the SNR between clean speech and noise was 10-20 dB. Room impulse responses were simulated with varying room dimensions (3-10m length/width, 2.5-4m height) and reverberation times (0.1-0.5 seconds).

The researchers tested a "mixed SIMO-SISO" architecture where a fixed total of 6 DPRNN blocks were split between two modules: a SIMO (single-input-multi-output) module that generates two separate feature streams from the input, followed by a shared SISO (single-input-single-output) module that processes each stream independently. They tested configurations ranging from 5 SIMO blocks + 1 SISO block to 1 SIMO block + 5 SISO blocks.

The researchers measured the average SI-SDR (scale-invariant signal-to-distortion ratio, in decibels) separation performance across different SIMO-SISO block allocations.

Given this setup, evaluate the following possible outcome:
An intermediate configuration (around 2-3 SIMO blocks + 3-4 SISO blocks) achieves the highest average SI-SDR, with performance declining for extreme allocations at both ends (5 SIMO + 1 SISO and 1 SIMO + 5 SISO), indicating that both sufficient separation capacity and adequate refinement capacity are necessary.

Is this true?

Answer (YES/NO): YES